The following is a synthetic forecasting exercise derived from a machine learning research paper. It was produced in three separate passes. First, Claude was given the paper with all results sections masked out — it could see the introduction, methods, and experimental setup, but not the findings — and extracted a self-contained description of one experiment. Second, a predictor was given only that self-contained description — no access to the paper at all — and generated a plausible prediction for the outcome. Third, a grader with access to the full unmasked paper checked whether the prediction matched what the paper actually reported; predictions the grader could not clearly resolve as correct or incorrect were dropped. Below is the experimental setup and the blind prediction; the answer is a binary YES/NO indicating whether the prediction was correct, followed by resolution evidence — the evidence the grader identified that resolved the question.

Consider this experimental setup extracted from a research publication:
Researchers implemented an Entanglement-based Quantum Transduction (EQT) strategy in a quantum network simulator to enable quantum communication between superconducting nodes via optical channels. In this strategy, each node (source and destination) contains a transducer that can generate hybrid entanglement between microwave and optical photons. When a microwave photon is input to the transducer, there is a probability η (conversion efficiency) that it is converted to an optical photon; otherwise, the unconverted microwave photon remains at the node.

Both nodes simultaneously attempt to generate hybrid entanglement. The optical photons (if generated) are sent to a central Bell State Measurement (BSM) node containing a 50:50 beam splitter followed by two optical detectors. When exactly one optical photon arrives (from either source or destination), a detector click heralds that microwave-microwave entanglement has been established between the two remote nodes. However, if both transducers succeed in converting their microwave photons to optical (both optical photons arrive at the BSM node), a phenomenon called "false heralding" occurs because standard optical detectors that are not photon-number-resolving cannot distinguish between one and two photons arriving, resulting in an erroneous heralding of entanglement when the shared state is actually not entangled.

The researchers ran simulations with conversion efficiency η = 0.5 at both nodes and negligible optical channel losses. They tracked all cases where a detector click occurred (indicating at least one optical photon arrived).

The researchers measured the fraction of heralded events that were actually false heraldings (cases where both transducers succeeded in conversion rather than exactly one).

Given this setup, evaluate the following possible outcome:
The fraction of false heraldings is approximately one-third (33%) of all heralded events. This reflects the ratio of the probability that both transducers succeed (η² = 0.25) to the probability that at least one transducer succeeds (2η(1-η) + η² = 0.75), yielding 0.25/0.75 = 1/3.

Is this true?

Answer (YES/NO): YES